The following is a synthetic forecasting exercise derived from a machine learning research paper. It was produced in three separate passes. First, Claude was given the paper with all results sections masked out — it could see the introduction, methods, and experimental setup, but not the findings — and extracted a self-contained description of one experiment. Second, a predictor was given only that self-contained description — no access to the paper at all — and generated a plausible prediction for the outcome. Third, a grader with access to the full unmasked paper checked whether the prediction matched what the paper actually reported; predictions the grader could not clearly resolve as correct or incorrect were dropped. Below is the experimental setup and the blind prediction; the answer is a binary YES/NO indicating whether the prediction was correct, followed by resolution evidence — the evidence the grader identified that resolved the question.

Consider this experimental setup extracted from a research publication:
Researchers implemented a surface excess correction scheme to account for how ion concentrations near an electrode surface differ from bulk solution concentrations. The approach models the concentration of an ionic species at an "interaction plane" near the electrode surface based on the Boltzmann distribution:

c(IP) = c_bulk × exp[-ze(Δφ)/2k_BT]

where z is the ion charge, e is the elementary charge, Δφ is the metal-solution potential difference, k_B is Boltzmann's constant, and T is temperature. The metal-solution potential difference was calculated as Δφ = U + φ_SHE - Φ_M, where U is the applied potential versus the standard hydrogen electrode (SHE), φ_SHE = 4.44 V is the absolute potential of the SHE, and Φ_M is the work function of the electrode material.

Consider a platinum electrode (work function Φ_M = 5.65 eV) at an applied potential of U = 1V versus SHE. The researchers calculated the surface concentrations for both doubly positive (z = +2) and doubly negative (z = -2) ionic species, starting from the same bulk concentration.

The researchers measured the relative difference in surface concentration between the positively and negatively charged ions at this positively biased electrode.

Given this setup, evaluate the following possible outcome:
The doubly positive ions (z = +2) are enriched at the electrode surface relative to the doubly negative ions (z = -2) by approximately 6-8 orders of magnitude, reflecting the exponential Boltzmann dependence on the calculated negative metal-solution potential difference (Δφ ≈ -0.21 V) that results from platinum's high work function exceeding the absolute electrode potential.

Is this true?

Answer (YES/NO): YES